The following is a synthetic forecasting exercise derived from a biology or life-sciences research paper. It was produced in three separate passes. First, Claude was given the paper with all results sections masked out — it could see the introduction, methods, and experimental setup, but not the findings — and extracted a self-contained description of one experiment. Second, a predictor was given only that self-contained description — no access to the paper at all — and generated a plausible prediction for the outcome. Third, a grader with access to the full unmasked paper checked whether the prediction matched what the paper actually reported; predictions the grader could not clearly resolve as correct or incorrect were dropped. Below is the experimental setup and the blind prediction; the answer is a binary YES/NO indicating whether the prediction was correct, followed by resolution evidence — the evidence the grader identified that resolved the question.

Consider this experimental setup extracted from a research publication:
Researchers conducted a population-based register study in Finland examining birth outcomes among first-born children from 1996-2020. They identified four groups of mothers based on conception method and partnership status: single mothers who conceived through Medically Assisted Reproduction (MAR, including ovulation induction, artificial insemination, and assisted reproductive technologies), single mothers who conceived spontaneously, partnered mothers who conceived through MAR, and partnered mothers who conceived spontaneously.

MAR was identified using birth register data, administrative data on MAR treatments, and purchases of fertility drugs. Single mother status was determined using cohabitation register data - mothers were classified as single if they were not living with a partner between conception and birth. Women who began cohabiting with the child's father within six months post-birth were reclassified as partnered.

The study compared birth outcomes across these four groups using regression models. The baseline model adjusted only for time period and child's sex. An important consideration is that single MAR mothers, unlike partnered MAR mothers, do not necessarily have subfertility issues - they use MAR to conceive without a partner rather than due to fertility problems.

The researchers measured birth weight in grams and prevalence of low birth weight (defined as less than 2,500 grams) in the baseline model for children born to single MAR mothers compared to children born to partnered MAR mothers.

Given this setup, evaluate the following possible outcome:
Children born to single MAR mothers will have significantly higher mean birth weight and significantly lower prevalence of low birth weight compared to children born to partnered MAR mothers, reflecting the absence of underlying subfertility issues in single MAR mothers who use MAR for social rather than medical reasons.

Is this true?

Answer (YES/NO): NO